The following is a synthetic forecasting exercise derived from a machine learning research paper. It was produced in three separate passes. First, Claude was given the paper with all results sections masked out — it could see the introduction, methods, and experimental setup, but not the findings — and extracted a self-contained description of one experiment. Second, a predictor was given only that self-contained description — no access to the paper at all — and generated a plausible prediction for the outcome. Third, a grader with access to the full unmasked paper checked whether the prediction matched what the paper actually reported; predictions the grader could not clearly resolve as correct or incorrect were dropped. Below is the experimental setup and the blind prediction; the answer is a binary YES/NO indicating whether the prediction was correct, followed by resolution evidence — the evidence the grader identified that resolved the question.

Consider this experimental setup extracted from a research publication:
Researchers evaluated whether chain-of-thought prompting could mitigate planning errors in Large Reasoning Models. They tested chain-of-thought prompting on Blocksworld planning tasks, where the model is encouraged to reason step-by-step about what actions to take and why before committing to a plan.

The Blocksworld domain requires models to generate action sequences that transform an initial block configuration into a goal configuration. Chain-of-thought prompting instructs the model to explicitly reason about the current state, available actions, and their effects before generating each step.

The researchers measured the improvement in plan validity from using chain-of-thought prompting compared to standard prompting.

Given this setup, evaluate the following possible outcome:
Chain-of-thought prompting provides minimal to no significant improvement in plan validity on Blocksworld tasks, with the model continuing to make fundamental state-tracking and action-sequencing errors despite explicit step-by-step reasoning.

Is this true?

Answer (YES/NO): YES